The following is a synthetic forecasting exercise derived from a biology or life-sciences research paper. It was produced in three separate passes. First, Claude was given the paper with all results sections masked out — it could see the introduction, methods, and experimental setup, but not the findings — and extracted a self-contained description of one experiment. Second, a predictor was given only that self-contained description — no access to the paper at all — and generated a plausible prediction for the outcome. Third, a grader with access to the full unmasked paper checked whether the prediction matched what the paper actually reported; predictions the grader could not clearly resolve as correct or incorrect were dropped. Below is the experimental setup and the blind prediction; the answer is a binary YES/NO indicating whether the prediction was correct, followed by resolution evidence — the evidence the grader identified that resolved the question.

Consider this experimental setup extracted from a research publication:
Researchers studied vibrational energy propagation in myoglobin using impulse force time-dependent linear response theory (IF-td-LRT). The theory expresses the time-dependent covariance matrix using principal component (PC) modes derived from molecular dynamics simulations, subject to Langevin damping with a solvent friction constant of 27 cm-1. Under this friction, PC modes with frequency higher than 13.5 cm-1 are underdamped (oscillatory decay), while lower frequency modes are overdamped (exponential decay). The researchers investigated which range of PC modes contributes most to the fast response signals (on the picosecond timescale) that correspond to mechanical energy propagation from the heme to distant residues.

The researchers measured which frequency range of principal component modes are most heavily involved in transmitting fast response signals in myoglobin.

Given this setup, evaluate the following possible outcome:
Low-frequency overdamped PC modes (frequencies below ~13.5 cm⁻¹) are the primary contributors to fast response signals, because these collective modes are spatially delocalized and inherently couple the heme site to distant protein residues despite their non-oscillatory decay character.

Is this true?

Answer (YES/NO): NO